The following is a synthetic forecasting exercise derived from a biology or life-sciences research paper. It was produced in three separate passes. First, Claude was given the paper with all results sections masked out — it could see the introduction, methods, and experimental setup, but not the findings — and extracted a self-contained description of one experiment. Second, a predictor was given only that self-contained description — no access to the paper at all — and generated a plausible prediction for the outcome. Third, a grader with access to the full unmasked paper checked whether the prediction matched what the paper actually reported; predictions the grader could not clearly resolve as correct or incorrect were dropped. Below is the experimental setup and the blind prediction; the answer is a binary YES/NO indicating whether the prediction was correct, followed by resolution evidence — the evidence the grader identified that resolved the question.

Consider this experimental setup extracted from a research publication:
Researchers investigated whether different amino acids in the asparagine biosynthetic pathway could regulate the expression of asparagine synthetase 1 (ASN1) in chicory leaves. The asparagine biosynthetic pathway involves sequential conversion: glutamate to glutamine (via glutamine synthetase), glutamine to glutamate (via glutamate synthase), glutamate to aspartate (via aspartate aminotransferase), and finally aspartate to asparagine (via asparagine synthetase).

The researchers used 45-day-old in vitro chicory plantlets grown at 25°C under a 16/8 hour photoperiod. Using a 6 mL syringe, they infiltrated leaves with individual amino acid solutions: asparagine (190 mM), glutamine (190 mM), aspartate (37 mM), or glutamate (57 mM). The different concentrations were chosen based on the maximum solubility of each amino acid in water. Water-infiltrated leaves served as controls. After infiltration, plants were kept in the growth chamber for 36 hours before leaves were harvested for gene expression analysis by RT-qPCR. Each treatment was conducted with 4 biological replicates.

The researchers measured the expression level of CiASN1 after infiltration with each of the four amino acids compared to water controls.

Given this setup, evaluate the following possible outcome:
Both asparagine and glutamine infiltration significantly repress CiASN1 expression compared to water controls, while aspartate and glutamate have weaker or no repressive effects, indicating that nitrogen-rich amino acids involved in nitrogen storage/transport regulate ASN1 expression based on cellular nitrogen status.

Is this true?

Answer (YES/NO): NO